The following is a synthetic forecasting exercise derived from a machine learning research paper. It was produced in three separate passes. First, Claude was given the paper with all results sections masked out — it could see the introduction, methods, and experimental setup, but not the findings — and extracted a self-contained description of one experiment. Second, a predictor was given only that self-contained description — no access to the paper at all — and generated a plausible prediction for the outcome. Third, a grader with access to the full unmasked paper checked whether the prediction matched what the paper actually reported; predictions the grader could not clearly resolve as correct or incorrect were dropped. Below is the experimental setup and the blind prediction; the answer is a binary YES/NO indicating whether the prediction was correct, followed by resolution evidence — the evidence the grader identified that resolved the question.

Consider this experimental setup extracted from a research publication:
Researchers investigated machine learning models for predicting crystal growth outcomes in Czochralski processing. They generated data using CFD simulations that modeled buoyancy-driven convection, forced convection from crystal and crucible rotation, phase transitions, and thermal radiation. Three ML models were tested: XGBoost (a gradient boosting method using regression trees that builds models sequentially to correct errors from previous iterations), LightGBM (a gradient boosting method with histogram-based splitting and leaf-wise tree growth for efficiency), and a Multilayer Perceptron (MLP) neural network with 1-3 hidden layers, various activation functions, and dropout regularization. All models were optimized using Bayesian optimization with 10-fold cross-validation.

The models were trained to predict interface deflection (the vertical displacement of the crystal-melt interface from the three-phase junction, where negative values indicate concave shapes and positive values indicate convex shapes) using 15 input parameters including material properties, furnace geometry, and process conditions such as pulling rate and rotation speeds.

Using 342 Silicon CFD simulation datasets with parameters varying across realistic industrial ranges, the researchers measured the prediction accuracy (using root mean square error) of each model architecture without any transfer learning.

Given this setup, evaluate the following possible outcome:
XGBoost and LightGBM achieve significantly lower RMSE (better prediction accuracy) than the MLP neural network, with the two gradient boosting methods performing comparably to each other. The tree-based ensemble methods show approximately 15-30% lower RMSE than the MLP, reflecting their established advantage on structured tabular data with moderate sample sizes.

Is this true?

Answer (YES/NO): NO